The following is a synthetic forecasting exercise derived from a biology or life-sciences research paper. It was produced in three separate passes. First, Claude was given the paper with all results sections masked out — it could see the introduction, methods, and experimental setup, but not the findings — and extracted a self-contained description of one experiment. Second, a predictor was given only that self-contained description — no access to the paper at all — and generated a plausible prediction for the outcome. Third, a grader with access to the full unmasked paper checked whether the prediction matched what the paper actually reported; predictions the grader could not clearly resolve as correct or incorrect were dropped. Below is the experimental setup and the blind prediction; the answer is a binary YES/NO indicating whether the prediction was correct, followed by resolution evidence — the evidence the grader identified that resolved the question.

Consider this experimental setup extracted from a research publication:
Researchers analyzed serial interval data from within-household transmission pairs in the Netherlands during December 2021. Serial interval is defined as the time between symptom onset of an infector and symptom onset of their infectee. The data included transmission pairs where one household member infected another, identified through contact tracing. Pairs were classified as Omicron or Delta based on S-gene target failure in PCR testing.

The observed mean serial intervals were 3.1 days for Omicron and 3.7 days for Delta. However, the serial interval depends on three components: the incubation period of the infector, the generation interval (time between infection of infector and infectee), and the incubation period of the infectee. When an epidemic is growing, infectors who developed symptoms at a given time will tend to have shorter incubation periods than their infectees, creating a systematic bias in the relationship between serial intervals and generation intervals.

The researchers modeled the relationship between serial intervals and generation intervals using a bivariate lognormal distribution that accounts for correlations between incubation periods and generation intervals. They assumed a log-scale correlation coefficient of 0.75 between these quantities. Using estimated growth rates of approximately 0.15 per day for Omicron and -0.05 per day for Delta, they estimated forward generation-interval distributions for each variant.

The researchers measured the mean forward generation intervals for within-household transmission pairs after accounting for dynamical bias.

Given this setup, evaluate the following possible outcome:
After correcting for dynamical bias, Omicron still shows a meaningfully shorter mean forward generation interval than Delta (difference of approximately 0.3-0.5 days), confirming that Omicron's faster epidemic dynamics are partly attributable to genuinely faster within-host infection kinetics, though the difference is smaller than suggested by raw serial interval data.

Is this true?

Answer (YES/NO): NO